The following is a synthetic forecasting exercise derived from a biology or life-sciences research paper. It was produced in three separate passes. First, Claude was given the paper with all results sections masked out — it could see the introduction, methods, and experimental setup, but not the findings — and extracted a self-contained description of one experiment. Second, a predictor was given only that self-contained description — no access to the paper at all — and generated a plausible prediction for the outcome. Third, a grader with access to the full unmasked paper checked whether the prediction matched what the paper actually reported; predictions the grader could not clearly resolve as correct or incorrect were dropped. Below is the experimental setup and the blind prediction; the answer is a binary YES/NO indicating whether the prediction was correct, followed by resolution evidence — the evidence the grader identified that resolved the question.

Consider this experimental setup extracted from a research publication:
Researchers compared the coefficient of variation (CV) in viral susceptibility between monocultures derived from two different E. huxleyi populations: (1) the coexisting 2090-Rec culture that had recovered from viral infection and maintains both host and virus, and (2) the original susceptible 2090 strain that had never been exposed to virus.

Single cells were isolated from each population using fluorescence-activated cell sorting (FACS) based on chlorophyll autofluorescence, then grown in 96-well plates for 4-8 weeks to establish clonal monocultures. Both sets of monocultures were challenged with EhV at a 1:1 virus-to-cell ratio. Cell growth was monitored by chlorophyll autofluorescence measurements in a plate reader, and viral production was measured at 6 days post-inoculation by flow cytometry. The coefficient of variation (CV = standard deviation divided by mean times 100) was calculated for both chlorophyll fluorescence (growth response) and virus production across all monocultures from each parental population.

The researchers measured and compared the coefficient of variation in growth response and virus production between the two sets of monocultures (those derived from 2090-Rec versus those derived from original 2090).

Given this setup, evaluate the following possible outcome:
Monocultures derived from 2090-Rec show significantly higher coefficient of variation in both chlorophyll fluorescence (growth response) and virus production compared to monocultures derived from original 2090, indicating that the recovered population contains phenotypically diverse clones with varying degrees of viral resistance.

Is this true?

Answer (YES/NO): YES